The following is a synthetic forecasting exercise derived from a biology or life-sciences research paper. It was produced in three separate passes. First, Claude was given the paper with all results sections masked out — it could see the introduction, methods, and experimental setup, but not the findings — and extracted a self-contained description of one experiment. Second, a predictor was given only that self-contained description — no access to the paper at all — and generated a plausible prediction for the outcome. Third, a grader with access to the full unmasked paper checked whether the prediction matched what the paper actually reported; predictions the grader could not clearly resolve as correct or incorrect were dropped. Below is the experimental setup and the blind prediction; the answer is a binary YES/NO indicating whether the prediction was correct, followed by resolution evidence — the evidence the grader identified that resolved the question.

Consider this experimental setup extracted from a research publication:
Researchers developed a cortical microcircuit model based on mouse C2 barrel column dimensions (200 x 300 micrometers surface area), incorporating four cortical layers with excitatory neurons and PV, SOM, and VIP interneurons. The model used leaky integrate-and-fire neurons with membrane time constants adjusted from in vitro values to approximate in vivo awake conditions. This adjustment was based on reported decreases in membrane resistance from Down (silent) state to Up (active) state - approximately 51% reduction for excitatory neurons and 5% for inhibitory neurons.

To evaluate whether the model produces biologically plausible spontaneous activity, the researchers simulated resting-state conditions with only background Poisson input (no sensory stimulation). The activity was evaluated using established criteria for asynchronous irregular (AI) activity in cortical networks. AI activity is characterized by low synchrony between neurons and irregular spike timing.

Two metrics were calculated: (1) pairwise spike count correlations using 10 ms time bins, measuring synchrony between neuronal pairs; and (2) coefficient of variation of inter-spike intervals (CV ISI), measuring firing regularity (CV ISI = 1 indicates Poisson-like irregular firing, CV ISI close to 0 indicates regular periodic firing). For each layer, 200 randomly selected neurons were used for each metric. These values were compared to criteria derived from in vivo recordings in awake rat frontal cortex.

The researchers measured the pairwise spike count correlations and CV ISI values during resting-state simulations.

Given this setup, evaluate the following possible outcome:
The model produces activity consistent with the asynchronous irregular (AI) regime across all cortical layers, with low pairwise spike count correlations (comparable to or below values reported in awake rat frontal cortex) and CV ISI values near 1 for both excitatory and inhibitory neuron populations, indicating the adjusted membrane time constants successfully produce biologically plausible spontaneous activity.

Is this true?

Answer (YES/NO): YES